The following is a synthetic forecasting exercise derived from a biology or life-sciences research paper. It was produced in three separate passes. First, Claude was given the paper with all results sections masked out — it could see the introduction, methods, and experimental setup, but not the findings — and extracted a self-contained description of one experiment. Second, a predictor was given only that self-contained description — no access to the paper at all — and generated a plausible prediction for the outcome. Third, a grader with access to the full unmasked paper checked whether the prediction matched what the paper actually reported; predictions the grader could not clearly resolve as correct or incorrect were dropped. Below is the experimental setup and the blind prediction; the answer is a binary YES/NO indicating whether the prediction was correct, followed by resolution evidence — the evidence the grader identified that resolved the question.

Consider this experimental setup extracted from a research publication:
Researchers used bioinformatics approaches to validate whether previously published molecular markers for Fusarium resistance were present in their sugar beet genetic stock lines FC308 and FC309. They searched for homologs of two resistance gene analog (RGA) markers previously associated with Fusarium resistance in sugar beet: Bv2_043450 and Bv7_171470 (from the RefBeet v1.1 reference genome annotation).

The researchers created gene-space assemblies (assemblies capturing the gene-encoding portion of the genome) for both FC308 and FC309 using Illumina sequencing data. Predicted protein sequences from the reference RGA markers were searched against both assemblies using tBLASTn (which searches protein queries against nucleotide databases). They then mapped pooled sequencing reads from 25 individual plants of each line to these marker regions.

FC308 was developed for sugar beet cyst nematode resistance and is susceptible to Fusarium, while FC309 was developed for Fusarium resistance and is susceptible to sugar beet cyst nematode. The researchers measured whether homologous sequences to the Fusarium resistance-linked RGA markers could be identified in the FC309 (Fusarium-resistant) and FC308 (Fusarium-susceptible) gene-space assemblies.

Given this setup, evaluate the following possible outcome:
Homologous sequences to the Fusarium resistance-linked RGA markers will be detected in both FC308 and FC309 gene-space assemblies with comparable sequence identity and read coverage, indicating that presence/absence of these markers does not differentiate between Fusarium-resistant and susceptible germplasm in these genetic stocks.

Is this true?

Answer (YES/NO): YES